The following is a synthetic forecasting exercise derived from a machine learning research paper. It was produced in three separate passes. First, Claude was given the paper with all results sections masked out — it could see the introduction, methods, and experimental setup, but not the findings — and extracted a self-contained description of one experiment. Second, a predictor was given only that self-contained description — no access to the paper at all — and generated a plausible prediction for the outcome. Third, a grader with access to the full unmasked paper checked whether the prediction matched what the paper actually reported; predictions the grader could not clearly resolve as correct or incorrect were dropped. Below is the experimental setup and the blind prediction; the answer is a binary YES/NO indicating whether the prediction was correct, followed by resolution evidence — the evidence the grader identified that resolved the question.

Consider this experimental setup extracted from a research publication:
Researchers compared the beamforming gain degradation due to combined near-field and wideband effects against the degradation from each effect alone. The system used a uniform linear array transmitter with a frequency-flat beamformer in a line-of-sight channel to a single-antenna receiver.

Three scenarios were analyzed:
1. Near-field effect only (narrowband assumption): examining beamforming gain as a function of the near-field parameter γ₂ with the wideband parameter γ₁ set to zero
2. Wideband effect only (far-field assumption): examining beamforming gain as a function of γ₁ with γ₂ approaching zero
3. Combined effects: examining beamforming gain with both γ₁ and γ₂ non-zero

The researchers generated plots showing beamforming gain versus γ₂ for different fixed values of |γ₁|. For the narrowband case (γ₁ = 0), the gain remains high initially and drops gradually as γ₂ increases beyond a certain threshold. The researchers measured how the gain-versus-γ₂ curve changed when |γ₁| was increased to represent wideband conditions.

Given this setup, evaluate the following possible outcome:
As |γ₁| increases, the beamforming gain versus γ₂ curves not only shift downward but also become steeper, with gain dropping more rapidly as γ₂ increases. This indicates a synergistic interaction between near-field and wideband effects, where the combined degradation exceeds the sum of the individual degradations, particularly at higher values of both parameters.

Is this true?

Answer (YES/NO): YES